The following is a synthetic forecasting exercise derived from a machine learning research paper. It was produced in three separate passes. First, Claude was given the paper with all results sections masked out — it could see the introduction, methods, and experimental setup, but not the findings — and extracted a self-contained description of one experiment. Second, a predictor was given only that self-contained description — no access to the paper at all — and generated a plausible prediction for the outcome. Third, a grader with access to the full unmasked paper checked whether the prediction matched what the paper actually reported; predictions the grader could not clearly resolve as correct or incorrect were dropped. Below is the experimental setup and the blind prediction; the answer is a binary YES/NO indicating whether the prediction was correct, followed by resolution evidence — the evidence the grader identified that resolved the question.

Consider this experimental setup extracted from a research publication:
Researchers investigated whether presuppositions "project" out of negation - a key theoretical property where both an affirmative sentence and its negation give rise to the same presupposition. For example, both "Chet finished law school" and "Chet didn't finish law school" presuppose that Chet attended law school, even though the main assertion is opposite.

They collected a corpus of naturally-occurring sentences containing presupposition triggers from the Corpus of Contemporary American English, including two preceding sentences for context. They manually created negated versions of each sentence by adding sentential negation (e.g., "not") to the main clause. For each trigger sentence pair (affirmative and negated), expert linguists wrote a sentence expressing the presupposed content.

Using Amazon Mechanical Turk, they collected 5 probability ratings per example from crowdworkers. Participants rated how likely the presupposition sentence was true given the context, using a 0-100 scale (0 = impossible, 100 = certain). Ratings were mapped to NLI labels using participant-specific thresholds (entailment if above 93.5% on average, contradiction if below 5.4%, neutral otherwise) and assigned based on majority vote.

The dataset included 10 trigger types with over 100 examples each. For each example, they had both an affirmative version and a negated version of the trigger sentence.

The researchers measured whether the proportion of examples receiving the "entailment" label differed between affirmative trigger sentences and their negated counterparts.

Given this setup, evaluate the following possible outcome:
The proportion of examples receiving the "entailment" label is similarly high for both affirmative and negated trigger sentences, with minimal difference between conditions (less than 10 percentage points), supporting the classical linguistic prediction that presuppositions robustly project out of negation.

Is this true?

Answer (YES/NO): NO